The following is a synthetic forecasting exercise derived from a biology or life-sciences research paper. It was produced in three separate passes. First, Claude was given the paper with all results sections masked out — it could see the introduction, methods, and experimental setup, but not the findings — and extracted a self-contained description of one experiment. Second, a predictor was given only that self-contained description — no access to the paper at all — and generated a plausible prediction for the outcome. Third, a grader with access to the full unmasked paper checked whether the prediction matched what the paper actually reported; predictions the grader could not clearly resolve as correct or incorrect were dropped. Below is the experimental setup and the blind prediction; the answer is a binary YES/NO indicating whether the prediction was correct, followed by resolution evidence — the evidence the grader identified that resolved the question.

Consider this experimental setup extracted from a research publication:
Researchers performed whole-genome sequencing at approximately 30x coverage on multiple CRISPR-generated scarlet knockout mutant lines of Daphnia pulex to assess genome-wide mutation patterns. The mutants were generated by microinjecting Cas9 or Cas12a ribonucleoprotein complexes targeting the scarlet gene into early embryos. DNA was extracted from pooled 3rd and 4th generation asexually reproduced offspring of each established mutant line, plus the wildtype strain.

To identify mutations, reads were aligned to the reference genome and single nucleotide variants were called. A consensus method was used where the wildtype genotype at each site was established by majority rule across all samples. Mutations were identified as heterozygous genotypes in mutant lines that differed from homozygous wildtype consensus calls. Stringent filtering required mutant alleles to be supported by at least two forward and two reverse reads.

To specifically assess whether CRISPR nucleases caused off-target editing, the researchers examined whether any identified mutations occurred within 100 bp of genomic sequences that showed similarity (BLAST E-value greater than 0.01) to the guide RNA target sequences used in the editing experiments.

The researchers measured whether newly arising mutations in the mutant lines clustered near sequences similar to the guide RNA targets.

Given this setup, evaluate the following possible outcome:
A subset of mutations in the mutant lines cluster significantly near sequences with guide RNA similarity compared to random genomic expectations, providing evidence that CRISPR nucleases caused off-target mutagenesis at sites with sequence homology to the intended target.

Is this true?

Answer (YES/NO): NO